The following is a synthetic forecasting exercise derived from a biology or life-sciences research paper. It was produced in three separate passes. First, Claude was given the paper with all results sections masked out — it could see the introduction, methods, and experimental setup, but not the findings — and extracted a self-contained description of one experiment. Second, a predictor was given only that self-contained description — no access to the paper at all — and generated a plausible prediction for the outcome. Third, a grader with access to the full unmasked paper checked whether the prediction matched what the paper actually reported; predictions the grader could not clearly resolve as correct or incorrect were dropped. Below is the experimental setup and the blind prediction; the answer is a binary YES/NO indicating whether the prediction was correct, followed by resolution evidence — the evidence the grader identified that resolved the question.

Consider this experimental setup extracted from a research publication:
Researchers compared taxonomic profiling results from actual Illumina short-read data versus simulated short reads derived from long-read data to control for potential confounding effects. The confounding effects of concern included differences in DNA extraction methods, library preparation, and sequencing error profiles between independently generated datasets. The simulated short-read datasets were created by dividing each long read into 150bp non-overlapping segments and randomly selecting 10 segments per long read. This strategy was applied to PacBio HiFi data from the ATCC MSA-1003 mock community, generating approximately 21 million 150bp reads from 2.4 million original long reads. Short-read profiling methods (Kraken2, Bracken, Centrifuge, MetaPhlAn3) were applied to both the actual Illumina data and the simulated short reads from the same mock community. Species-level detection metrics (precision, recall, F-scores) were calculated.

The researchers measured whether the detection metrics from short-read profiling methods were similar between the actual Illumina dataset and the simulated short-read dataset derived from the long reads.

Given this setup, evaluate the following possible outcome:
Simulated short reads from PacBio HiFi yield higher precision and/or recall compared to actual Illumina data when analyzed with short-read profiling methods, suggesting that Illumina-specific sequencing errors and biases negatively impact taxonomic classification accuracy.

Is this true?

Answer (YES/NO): NO